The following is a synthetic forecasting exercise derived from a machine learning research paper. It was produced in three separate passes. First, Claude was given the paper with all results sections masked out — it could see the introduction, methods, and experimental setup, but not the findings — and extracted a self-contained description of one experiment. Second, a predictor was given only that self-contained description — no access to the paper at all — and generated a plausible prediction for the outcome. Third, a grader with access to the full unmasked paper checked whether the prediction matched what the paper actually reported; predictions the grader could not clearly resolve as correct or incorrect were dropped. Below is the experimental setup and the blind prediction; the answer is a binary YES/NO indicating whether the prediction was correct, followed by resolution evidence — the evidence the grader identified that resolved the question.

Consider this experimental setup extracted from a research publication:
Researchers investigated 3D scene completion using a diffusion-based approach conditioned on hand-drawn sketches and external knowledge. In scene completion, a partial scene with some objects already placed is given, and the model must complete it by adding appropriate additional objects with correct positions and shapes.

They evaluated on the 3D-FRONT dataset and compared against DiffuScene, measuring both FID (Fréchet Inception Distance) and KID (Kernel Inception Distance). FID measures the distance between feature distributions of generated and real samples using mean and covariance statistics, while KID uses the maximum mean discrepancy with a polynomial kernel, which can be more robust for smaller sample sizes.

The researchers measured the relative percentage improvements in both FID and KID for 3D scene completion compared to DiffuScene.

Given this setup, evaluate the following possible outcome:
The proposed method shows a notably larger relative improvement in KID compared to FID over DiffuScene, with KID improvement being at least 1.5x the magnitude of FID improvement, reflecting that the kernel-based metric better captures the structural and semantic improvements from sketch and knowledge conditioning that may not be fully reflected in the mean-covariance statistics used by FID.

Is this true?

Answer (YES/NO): NO